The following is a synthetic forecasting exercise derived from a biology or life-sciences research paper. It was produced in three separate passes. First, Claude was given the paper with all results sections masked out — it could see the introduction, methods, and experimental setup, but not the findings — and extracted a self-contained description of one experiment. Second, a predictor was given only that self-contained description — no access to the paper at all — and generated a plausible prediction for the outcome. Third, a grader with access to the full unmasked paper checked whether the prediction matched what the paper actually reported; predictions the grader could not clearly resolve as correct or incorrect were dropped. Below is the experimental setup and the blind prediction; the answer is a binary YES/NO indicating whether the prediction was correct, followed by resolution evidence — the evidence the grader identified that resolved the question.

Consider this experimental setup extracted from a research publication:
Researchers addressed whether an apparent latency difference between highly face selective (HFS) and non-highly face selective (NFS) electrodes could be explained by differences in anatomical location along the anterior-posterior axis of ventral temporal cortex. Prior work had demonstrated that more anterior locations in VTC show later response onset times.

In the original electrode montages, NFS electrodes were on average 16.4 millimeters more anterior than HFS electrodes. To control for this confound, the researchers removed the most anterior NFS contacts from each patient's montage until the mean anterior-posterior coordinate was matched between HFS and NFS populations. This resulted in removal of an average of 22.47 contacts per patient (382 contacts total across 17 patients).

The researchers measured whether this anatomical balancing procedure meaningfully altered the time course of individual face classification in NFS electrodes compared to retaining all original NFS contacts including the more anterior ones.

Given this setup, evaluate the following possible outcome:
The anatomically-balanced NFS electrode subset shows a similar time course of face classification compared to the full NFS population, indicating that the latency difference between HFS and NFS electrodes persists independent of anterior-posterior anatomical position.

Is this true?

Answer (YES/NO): YES